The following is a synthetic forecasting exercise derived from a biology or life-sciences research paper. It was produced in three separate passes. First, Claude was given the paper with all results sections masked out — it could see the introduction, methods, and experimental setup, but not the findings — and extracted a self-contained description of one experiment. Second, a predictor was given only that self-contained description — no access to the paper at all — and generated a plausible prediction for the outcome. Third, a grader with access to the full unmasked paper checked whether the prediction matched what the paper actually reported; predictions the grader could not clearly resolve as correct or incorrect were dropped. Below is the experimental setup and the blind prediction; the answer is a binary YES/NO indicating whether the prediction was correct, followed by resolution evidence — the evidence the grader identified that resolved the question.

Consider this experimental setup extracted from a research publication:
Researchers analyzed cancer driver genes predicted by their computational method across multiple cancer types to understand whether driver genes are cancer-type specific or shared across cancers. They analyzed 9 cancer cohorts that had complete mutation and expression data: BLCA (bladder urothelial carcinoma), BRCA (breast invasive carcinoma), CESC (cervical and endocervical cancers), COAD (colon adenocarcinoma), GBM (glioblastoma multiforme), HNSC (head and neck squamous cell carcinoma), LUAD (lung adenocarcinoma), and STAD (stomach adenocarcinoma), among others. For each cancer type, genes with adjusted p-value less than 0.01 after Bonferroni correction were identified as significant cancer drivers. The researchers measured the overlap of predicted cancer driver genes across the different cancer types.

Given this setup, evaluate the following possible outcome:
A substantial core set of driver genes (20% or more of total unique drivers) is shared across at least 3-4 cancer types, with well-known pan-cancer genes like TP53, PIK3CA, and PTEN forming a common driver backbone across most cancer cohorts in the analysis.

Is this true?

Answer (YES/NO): NO